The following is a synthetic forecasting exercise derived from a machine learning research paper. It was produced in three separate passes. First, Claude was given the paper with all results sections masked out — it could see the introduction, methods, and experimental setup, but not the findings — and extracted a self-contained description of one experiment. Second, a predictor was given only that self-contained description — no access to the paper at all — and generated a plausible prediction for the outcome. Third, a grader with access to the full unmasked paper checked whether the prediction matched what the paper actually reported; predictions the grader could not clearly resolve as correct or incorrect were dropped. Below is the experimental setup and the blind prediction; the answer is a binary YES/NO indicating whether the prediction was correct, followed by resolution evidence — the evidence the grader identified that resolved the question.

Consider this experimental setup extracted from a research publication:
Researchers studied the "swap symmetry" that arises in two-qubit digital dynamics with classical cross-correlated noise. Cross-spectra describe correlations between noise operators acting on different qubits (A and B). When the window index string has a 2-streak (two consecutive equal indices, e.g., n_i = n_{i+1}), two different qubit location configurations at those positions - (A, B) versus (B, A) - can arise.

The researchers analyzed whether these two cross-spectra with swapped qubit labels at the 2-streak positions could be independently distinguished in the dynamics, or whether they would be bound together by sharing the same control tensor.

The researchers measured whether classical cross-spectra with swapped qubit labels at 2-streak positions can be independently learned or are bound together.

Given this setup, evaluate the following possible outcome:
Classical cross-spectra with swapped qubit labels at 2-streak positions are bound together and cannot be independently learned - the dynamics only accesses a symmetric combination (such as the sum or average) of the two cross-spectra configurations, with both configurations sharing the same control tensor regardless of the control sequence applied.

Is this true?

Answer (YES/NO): YES